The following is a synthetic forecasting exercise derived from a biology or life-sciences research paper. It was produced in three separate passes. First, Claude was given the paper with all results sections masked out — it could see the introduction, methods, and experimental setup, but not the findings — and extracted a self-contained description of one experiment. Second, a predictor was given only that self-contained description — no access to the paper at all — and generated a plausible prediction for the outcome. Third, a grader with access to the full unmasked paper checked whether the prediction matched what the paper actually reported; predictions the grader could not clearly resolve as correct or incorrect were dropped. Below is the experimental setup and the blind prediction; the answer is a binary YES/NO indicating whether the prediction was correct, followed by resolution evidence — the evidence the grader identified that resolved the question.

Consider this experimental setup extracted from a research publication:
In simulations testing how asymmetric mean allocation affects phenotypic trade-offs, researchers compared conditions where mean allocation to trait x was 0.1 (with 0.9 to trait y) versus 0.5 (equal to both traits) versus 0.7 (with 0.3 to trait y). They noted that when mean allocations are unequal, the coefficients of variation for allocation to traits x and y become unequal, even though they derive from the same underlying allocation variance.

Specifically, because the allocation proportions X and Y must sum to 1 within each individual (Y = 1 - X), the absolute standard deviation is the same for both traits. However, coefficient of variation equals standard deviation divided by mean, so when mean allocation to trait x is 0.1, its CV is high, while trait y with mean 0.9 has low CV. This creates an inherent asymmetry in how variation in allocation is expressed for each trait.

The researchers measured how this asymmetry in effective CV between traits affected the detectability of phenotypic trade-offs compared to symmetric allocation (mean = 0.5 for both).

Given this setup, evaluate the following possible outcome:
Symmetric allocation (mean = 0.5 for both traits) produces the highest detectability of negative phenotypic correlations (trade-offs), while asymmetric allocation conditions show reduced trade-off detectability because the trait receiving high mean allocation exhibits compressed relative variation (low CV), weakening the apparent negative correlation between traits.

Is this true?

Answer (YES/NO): NO